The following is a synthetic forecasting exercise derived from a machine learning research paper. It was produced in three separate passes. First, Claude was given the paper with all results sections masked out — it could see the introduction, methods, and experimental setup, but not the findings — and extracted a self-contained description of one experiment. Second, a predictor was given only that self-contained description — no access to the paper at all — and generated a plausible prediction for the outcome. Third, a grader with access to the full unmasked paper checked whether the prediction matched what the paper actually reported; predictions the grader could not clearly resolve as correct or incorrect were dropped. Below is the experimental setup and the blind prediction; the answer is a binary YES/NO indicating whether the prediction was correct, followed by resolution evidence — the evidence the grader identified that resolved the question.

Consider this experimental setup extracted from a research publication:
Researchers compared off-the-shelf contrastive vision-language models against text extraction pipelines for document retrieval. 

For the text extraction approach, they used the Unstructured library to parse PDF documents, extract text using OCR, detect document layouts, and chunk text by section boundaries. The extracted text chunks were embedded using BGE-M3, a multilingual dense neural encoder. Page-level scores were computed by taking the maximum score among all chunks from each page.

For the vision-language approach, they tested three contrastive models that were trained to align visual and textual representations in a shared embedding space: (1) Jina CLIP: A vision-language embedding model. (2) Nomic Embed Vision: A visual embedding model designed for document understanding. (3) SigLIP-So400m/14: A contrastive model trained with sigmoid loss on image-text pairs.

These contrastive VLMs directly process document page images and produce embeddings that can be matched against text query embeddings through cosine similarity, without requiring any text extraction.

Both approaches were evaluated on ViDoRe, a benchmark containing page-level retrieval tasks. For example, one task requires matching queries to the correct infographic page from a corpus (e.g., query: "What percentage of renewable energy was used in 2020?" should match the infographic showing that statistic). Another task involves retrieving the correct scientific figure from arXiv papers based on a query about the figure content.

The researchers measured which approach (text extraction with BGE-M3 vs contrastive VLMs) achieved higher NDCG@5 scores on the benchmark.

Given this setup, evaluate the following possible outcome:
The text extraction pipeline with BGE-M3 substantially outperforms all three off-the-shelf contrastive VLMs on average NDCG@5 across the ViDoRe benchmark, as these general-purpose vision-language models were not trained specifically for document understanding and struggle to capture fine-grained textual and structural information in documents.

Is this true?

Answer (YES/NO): YES